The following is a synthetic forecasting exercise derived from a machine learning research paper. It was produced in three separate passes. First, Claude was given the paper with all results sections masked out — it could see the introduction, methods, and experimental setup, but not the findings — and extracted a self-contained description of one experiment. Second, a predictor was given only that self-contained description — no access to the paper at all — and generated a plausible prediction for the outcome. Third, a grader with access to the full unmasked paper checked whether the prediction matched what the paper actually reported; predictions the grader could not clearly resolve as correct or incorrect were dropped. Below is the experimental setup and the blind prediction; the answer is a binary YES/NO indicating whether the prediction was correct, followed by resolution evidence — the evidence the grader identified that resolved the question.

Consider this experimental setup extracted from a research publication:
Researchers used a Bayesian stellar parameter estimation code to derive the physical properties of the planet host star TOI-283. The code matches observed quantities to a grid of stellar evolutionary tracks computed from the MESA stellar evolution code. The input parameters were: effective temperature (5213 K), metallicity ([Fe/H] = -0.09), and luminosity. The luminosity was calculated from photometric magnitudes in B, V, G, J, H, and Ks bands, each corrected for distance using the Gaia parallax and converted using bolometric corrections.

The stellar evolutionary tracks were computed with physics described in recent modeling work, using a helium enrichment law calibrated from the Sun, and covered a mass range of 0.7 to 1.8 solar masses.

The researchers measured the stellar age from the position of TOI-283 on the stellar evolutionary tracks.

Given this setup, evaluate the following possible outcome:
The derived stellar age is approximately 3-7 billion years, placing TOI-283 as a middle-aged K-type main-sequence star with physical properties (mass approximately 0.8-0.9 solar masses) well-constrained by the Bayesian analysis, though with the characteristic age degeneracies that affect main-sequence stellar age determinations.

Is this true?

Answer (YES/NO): NO